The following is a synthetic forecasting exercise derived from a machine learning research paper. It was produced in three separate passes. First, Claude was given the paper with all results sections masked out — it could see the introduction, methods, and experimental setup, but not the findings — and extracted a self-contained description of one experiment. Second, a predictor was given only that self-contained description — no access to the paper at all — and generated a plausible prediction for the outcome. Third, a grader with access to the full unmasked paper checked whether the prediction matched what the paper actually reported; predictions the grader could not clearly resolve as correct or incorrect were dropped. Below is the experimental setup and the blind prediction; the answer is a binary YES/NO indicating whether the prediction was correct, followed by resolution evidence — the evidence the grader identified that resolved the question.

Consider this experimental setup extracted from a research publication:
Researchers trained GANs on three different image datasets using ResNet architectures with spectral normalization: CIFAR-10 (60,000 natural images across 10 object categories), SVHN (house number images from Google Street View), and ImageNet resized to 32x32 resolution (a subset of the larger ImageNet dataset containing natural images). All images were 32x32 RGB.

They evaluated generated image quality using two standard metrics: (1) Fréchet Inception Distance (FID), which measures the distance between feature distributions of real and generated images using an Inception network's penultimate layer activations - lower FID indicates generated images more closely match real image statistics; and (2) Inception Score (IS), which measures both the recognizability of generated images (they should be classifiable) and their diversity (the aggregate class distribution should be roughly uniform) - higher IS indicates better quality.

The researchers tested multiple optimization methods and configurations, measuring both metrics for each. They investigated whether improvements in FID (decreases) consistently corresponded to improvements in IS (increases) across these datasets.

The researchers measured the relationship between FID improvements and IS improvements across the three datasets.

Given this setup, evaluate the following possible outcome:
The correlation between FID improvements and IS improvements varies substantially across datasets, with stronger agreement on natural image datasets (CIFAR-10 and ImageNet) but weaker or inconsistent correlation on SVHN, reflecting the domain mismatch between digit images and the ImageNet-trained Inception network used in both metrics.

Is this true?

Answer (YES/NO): NO